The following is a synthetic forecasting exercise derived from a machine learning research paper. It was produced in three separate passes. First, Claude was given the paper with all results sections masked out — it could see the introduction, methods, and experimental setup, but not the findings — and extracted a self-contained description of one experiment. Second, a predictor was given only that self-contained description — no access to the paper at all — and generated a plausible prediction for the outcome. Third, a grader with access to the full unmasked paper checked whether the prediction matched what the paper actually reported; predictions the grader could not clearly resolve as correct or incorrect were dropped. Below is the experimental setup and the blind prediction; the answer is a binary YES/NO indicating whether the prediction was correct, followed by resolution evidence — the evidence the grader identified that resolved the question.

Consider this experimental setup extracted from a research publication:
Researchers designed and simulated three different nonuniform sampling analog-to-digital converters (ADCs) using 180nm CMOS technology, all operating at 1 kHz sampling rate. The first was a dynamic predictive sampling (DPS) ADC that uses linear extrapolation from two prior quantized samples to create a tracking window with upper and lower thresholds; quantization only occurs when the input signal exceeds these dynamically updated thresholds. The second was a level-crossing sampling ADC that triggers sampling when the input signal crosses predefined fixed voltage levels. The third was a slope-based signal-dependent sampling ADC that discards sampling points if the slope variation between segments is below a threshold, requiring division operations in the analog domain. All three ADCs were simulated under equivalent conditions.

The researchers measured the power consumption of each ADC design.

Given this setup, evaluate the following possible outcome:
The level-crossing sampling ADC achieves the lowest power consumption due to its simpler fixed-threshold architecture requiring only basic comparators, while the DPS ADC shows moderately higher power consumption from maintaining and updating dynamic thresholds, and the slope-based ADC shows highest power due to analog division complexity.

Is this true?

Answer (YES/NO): YES